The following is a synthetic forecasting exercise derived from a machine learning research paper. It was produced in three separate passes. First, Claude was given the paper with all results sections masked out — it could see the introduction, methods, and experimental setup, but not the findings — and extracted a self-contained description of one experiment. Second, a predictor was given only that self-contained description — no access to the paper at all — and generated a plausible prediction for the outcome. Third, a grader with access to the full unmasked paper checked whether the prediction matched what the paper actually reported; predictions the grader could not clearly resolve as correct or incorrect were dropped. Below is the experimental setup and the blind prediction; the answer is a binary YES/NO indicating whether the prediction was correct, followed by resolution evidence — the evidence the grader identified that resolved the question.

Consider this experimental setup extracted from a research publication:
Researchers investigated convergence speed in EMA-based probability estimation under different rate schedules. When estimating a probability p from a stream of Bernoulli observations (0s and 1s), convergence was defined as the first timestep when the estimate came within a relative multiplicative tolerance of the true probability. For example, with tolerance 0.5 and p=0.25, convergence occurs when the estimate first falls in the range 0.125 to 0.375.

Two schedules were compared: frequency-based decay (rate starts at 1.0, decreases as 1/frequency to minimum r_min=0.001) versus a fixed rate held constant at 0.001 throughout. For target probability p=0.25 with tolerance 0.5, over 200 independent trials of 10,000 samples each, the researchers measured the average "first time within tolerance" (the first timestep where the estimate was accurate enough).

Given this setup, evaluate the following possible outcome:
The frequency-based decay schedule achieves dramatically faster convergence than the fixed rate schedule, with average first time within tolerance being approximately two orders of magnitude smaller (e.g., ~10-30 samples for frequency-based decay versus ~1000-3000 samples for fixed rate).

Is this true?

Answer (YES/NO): NO